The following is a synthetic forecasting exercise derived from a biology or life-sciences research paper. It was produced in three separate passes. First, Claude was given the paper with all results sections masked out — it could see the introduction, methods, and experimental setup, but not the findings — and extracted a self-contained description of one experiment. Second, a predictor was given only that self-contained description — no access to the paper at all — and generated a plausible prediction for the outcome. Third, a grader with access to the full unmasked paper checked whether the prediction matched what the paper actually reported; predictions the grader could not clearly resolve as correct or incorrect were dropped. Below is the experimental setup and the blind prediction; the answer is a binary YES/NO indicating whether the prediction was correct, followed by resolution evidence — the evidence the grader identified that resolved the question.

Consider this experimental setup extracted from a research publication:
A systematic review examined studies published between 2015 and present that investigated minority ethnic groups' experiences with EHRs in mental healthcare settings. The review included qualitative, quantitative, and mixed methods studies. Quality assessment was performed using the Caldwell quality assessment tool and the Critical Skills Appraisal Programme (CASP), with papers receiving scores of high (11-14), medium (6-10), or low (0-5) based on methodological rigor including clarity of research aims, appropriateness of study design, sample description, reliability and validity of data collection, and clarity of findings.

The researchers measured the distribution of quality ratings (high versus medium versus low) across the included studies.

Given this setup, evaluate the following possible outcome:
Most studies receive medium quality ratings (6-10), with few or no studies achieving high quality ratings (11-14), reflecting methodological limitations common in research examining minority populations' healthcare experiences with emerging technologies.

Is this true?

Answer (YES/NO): NO